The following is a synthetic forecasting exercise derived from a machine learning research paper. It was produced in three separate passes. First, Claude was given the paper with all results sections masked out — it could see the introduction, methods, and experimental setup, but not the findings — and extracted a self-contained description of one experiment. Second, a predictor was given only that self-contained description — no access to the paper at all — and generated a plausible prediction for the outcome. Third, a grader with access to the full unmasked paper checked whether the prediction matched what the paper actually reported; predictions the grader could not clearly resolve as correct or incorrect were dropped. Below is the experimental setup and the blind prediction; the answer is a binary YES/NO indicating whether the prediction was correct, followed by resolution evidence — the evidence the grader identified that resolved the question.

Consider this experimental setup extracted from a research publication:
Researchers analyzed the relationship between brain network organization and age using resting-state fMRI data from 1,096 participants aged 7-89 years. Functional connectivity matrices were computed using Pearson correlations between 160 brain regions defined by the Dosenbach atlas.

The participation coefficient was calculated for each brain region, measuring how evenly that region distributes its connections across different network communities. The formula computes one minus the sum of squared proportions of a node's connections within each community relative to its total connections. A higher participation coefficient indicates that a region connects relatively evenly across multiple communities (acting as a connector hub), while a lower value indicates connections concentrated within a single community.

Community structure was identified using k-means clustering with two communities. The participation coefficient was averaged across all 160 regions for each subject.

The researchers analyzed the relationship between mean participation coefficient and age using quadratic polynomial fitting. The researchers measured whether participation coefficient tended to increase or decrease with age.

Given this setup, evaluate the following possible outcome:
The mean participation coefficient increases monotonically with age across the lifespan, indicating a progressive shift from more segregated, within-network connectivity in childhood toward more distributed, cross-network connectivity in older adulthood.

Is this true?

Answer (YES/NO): NO